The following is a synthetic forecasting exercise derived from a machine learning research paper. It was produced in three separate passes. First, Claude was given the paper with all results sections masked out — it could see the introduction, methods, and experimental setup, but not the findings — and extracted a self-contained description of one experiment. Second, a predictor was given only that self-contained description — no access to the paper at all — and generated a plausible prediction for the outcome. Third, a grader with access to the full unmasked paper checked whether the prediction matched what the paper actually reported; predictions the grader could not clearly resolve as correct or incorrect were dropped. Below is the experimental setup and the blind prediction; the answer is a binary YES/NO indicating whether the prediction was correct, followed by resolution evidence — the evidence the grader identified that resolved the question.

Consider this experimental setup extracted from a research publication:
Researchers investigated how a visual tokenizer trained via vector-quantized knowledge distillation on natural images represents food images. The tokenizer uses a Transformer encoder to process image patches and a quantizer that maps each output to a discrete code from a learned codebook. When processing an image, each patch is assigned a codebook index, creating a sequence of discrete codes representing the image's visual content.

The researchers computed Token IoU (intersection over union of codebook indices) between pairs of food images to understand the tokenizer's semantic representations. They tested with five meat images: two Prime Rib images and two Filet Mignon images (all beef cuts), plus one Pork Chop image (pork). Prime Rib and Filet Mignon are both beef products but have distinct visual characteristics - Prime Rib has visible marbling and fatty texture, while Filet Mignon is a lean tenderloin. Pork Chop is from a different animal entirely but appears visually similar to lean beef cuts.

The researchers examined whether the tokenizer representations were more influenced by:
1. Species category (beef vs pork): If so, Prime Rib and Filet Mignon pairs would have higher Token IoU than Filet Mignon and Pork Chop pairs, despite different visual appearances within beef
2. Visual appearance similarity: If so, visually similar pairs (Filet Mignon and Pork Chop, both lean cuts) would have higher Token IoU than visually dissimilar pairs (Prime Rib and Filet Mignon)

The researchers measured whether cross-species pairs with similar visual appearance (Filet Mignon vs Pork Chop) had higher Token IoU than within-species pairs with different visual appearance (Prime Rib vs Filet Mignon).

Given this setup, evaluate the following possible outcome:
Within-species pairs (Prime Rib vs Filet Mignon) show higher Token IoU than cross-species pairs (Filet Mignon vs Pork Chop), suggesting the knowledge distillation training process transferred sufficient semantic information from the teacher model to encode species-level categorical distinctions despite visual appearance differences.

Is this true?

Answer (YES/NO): NO